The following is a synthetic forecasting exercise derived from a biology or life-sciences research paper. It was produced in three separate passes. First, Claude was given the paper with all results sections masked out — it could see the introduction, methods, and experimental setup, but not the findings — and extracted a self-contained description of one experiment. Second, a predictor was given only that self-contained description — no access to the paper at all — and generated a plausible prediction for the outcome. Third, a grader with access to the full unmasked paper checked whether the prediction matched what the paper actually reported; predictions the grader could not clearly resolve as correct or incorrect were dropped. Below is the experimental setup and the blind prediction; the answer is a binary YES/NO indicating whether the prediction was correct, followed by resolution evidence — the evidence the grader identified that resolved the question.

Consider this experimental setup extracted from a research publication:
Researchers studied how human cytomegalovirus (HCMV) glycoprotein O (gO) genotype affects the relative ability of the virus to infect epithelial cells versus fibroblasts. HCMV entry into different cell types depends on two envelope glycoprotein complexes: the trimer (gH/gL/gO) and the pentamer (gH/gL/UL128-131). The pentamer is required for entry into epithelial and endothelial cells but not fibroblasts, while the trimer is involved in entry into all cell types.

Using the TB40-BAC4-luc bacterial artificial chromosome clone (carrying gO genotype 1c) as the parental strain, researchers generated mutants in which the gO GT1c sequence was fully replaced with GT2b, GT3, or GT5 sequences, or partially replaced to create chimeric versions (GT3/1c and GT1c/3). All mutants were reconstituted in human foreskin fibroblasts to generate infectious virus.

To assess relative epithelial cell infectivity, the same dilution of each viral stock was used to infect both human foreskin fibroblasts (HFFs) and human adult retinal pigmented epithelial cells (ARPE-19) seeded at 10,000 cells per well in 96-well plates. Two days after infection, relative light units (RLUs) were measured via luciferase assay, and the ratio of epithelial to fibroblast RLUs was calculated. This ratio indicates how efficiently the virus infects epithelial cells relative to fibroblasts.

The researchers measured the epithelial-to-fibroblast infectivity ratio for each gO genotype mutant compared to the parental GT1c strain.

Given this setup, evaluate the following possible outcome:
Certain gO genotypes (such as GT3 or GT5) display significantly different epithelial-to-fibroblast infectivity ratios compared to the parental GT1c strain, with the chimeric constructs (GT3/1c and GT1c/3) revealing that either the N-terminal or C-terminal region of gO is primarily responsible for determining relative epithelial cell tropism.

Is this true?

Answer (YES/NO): NO